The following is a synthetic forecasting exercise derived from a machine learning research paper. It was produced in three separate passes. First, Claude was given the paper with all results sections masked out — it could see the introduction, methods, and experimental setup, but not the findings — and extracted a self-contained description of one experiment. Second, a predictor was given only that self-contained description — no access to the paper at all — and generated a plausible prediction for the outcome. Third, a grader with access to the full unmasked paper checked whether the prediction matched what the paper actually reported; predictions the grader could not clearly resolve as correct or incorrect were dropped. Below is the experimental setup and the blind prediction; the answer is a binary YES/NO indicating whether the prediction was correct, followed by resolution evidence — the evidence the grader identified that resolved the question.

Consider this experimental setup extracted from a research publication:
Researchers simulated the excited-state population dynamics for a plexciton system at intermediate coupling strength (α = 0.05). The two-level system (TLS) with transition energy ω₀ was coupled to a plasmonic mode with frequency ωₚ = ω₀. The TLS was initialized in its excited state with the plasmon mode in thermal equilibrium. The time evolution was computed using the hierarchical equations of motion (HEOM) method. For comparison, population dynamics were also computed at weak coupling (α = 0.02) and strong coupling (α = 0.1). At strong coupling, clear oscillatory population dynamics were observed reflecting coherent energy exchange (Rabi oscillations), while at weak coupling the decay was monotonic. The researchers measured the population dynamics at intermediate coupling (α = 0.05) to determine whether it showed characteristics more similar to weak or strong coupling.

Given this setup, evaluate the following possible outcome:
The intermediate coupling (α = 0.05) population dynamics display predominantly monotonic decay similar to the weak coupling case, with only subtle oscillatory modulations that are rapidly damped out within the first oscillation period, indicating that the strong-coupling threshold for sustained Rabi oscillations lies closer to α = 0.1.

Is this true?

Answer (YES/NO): NO